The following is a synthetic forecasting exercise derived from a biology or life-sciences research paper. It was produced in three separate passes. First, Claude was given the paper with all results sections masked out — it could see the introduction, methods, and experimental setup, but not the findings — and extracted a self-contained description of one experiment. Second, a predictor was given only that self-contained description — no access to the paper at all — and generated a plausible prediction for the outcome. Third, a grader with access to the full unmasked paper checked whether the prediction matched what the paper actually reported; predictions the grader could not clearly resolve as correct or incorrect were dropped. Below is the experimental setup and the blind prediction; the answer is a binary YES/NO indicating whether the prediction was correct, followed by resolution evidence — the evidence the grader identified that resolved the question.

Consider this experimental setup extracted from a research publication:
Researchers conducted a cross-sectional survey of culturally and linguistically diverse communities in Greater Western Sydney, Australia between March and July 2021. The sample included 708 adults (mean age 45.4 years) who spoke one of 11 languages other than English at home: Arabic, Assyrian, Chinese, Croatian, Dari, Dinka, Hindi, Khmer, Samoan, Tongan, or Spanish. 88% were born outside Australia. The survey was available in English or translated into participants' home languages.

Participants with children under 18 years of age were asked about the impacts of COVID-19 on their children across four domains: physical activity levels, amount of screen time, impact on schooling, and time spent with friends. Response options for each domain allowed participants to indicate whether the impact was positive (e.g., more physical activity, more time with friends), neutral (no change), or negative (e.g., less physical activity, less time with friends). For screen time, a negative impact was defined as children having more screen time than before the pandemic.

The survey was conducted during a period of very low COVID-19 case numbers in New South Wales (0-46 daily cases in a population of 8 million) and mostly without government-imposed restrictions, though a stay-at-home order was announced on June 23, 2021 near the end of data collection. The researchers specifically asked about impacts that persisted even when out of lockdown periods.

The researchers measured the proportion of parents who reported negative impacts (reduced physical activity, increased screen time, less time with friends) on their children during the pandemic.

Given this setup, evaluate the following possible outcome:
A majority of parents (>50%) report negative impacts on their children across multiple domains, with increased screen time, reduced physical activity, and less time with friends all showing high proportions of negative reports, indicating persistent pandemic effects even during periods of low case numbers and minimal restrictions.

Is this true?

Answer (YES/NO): YES